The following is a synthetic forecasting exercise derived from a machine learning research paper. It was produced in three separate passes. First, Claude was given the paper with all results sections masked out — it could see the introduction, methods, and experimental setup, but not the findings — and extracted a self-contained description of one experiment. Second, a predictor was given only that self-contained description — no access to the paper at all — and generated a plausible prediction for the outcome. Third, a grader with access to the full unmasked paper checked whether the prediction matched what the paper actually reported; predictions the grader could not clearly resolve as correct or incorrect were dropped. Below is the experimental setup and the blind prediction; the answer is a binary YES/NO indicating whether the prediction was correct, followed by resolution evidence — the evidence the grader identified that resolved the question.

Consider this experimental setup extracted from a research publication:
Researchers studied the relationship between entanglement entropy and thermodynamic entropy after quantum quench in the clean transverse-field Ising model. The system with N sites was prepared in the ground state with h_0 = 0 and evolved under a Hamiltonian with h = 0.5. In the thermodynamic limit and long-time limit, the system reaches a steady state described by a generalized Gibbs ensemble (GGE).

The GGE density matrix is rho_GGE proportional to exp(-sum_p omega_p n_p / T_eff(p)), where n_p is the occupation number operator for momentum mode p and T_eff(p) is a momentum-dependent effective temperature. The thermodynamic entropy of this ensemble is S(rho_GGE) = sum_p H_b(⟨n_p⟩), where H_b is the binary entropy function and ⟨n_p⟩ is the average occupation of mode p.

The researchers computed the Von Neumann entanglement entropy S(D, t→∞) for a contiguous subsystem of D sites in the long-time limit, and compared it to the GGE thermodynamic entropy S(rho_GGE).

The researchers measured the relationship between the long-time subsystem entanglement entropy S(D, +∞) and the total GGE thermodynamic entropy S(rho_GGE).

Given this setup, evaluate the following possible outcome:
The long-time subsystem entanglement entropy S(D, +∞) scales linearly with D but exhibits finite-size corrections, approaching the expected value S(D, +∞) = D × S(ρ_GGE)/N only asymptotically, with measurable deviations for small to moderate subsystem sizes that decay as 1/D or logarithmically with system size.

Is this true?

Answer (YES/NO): NO